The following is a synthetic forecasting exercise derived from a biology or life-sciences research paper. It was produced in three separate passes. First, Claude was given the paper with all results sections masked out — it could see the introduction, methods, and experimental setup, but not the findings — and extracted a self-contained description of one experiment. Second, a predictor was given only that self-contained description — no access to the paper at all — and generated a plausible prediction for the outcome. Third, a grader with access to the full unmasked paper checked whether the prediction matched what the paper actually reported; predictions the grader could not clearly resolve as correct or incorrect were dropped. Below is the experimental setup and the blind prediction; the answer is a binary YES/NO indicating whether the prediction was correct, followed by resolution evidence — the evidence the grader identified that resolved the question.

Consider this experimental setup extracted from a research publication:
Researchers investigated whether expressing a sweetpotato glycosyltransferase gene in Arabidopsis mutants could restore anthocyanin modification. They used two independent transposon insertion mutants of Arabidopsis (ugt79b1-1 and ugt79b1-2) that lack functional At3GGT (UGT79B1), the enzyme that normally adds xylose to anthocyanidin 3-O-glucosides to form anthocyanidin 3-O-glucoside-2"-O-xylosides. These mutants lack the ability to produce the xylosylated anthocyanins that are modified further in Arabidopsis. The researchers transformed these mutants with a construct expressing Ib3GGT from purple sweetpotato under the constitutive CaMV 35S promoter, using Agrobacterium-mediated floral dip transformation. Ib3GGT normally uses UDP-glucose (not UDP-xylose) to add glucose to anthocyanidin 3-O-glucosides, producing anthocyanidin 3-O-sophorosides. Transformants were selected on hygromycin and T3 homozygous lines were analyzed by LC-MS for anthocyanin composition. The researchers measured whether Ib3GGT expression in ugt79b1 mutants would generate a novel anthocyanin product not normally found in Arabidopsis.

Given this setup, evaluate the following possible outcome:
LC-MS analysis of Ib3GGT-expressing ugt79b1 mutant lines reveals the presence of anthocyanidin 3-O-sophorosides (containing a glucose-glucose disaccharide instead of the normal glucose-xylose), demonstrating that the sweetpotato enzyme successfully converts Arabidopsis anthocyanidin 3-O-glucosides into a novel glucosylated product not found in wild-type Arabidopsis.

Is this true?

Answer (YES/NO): YES